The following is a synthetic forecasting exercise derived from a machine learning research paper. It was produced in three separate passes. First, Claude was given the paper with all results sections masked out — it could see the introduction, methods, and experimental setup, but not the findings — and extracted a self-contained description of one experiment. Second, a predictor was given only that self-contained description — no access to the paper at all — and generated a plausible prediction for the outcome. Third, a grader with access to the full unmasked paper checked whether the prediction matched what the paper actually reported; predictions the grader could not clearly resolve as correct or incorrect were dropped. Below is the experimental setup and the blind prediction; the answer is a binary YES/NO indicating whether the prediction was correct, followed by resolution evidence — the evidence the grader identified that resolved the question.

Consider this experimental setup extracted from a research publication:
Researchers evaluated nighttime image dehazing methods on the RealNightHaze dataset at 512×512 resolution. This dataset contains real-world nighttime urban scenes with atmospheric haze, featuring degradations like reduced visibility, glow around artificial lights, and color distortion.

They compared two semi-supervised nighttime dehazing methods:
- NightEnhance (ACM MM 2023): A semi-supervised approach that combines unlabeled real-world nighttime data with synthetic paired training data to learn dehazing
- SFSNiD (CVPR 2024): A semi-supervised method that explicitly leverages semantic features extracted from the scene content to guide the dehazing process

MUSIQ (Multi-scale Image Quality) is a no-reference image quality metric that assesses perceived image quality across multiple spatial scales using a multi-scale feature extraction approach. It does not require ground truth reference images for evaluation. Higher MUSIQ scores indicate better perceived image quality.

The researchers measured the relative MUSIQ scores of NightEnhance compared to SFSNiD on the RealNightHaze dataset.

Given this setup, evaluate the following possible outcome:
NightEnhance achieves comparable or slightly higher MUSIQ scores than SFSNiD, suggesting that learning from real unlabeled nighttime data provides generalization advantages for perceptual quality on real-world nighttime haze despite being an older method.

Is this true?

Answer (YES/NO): NO